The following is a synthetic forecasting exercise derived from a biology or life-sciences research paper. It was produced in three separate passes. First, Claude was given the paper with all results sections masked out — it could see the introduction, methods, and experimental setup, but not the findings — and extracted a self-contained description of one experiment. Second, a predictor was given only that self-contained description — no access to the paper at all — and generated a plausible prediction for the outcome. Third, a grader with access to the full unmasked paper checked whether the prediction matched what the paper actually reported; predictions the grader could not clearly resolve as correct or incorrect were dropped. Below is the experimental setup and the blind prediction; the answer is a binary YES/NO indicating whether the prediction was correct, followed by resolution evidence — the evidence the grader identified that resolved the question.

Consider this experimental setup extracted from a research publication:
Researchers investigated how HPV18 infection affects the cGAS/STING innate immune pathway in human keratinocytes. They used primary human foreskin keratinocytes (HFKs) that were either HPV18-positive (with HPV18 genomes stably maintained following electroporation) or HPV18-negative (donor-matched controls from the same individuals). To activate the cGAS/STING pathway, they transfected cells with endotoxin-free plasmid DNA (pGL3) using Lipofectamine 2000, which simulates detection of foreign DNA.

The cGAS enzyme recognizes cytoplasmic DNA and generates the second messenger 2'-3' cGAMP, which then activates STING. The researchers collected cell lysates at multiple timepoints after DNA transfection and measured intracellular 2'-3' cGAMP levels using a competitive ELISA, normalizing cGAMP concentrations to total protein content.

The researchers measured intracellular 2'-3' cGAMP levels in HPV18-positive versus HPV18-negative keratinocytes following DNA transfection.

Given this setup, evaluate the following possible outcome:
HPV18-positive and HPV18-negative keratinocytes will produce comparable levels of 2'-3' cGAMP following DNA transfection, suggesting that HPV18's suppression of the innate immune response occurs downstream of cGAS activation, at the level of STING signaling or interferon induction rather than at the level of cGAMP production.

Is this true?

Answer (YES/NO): NO